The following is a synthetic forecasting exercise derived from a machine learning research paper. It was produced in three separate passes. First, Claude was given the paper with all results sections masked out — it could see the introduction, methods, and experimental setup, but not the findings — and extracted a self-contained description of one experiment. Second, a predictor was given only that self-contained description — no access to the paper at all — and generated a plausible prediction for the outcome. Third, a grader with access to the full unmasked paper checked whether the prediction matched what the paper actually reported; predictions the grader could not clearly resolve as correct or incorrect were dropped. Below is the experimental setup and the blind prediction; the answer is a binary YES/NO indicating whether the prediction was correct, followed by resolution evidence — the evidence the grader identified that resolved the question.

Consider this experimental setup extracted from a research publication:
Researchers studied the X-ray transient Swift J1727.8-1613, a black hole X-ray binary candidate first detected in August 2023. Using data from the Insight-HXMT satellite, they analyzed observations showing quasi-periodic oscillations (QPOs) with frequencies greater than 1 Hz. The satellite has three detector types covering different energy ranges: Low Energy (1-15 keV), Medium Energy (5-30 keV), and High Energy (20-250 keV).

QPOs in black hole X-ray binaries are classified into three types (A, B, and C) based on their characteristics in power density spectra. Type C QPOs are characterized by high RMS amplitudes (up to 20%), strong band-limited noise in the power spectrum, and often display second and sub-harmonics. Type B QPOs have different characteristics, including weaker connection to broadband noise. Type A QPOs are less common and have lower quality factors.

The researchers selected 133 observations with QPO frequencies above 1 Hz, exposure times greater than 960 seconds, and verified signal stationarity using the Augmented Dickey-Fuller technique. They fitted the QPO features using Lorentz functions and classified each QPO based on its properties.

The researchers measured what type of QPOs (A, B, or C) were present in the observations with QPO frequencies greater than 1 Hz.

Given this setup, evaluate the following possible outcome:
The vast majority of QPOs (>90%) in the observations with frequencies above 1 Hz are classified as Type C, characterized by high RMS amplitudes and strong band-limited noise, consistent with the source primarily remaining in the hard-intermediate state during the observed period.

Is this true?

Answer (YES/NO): YES